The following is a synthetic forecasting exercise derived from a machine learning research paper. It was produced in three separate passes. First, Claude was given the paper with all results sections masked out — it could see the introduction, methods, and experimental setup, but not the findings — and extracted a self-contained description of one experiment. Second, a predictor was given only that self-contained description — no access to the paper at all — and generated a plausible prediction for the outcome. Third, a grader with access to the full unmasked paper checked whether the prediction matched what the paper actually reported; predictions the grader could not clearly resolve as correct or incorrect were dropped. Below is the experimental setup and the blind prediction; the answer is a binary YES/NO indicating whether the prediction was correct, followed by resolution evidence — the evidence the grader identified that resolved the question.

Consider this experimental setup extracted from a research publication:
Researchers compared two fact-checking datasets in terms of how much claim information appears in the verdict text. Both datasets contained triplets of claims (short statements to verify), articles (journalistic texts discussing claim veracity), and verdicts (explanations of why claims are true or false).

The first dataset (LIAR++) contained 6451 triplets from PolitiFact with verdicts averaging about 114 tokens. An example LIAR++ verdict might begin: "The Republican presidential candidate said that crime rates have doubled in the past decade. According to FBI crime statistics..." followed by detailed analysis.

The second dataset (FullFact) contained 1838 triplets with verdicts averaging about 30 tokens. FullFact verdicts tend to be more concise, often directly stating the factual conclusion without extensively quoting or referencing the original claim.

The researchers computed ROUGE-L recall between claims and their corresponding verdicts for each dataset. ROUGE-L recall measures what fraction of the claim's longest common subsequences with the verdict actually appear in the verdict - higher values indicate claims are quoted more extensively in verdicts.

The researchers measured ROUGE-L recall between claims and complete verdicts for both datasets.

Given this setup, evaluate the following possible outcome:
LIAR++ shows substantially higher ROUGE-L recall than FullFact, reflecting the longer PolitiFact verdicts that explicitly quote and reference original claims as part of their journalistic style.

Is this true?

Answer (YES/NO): YES